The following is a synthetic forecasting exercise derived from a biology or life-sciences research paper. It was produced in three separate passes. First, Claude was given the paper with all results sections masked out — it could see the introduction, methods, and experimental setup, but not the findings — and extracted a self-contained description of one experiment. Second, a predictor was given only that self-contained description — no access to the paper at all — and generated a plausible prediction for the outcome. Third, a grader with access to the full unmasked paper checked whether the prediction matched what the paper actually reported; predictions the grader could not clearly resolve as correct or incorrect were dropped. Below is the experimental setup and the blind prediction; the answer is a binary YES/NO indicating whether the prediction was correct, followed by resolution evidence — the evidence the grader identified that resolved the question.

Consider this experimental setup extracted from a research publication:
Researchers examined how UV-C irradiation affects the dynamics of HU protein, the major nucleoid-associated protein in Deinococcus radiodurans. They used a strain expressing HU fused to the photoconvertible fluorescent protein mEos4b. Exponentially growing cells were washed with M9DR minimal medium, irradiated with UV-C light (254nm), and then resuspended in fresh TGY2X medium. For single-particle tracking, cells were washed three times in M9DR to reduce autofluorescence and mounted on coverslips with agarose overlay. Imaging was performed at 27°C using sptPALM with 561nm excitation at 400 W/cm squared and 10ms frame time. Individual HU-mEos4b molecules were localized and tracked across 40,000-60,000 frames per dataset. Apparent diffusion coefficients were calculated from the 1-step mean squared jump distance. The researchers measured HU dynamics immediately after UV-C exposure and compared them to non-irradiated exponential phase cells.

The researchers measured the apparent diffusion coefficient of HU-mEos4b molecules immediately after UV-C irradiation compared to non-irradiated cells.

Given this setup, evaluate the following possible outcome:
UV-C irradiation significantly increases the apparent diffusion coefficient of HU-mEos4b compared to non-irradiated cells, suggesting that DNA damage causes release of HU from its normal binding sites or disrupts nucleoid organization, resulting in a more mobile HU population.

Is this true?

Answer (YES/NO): YES